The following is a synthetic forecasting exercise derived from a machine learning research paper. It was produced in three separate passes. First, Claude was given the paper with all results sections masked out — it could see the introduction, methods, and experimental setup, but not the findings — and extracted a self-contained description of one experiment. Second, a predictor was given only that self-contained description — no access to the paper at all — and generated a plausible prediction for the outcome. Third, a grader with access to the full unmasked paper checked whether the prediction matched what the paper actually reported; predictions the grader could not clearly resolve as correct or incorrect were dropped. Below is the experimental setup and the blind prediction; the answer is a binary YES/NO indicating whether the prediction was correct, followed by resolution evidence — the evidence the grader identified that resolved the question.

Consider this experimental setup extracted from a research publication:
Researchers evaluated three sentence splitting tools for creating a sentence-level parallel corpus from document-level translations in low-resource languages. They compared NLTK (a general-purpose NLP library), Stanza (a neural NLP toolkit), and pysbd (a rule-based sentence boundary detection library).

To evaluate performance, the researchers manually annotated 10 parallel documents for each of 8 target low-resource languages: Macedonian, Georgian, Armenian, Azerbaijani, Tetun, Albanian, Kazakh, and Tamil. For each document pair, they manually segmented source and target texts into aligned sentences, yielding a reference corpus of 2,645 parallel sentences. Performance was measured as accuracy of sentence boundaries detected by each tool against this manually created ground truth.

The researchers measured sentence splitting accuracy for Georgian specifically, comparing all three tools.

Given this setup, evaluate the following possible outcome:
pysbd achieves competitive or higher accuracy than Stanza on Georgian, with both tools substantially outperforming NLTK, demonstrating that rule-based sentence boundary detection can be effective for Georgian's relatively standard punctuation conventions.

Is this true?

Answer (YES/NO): NO